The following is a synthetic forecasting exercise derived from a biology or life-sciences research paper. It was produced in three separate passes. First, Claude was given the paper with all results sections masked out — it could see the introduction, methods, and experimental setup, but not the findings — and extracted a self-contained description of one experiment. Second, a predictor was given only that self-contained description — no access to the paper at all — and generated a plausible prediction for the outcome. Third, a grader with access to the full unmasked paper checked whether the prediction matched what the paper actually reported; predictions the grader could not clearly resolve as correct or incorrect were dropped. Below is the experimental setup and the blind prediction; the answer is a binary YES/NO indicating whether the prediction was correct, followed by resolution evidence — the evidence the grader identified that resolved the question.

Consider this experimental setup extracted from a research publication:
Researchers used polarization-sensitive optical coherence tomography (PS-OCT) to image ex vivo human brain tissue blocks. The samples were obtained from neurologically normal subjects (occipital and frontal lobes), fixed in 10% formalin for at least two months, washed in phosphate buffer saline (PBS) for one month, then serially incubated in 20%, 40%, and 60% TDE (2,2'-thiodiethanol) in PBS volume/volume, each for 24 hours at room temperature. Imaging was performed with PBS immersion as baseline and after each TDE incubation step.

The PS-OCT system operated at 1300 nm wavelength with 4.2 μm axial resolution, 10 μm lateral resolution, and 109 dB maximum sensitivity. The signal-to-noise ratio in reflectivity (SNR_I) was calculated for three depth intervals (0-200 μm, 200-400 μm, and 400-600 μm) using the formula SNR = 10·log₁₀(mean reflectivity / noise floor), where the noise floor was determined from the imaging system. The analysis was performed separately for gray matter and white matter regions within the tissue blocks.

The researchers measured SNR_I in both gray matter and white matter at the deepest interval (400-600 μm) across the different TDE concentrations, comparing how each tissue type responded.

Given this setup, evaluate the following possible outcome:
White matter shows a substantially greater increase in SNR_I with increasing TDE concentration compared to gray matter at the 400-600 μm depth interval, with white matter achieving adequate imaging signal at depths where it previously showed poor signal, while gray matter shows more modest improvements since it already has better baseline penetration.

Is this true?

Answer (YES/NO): NO